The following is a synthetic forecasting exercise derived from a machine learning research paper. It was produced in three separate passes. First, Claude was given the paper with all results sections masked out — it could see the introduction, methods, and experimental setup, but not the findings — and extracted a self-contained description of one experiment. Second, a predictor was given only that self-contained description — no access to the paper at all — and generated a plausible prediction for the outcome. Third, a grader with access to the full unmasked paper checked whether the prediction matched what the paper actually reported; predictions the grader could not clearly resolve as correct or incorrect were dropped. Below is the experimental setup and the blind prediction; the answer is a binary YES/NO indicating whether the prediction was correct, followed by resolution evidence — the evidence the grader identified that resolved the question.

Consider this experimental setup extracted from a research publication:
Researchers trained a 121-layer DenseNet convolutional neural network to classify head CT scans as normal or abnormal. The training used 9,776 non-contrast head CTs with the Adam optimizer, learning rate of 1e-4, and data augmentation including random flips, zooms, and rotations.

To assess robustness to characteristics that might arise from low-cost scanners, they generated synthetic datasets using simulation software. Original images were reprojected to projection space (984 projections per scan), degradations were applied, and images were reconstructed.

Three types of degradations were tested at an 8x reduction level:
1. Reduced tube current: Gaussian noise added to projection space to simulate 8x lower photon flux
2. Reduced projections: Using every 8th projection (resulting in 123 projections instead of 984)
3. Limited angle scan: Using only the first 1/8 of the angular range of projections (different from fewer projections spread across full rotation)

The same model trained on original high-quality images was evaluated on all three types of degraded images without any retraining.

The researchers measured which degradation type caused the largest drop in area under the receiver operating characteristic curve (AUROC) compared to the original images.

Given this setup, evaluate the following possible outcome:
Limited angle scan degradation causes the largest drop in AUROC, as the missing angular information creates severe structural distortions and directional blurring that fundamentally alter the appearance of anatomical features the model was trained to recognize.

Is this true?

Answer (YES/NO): YES